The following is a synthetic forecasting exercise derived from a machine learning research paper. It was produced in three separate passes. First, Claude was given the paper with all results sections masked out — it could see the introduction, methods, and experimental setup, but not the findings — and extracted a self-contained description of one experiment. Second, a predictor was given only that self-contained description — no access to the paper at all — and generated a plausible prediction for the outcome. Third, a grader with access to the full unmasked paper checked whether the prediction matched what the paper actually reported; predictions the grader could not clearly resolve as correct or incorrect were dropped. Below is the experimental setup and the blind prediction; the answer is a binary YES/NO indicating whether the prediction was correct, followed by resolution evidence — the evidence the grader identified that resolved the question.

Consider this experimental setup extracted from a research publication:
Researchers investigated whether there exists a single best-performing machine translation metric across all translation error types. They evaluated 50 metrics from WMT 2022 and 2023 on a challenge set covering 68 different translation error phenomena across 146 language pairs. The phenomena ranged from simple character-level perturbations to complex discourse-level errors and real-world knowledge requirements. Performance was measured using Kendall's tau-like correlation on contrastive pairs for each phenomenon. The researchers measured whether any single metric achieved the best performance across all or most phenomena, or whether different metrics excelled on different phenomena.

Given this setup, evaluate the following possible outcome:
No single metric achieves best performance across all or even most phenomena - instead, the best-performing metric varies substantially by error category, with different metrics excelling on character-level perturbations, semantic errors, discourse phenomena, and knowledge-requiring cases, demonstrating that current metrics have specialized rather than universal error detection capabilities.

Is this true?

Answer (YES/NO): YES